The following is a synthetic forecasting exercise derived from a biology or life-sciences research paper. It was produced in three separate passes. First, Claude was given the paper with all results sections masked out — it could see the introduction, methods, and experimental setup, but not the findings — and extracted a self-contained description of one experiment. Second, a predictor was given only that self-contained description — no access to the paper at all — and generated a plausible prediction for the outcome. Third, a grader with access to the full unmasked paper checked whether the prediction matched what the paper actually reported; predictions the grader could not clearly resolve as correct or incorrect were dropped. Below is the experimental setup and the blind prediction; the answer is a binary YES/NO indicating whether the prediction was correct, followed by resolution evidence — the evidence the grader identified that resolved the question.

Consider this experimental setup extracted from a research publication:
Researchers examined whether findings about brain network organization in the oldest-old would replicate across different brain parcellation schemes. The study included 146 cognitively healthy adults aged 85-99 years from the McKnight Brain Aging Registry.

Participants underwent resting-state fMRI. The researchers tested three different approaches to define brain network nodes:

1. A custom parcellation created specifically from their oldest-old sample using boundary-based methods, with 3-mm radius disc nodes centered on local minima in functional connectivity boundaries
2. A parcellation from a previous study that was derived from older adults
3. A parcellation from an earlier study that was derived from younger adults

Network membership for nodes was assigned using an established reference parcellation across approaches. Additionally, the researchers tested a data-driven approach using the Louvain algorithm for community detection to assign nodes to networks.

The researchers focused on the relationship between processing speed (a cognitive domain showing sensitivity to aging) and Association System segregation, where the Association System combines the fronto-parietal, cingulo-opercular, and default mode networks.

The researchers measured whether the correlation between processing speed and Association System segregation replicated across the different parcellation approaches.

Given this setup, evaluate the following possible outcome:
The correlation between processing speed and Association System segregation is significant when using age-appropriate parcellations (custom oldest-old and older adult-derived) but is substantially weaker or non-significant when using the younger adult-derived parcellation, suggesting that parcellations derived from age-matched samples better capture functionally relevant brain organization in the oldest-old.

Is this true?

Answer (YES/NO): NO